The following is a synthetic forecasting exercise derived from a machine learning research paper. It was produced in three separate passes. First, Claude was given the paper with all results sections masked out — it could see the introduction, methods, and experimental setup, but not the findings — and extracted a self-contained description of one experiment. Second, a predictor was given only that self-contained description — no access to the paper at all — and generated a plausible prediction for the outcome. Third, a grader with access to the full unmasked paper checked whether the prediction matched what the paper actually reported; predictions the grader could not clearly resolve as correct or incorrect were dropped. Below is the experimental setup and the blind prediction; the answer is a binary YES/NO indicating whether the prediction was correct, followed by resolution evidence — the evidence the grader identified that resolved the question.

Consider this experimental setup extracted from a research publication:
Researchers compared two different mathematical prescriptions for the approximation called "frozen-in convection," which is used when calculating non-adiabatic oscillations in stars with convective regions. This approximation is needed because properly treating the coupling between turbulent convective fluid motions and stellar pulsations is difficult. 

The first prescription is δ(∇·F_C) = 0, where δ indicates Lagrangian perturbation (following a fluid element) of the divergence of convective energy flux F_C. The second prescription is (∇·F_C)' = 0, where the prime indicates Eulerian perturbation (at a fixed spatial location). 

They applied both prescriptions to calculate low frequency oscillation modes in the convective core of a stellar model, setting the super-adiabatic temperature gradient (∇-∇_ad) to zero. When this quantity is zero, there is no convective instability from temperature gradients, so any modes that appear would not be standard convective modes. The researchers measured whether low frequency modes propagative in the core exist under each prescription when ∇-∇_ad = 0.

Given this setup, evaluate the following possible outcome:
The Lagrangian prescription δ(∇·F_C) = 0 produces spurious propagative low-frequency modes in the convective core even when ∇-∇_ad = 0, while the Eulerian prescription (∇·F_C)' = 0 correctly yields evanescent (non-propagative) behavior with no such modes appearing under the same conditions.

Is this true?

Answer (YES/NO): YES